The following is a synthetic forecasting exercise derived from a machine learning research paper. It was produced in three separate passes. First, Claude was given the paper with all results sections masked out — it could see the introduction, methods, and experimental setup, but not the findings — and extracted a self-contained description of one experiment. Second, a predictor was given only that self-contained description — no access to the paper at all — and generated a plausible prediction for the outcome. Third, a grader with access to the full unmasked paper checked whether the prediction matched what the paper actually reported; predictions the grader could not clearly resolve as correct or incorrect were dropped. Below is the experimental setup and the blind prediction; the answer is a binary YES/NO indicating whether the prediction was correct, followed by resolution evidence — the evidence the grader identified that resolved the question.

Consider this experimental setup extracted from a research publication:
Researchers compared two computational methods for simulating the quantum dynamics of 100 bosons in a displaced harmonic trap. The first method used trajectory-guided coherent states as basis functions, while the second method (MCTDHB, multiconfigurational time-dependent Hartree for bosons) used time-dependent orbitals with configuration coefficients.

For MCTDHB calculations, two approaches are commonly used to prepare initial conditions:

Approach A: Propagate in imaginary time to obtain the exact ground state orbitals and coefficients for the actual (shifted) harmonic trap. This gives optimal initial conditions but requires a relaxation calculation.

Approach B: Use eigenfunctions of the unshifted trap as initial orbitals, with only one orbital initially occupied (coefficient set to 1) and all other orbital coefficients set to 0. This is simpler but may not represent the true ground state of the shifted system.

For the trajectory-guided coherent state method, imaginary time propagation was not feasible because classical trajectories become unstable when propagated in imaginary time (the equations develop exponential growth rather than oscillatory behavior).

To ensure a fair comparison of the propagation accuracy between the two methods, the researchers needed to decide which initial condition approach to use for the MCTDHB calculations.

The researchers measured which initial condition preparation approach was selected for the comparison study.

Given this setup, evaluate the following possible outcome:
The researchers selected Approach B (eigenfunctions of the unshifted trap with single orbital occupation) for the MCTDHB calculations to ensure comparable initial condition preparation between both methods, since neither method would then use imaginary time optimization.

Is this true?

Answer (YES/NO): YES